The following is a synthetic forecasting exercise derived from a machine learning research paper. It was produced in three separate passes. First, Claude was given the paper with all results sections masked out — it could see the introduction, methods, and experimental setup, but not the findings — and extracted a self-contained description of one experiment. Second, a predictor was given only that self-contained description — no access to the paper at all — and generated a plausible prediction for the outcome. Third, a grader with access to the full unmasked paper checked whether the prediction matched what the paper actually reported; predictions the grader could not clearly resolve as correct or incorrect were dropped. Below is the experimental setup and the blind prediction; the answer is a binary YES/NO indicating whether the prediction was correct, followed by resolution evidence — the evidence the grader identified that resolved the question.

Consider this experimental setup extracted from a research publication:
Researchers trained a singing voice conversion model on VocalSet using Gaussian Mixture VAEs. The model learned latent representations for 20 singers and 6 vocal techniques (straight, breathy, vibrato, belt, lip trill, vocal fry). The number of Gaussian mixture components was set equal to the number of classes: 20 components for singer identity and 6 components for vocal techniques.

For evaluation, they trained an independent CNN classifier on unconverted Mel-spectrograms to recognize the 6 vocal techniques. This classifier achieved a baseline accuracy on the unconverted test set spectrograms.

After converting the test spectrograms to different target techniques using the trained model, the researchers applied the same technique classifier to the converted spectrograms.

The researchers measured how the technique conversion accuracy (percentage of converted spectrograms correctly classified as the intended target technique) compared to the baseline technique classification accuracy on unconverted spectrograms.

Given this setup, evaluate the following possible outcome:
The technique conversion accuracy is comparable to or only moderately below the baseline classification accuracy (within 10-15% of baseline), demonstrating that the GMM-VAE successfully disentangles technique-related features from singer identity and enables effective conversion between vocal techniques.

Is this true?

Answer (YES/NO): NO